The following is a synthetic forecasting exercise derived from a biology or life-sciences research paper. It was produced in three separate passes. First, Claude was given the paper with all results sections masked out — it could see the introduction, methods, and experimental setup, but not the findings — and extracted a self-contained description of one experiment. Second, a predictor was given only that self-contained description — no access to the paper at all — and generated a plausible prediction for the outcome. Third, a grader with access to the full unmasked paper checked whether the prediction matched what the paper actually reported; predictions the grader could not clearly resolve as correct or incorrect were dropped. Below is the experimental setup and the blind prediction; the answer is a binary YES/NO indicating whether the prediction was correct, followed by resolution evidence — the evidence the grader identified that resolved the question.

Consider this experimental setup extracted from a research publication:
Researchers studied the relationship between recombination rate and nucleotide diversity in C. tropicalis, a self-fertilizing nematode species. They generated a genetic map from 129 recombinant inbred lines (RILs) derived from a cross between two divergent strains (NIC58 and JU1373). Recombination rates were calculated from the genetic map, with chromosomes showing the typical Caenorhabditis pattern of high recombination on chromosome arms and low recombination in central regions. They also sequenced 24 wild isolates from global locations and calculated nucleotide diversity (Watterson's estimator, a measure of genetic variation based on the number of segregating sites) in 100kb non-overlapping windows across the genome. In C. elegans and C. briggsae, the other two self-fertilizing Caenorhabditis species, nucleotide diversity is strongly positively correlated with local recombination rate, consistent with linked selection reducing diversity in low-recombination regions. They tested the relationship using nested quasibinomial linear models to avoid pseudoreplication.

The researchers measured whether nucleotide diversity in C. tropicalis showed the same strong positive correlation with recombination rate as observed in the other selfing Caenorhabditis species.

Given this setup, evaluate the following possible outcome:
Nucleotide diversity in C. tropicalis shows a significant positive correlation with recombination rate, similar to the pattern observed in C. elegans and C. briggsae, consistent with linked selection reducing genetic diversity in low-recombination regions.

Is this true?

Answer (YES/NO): NO